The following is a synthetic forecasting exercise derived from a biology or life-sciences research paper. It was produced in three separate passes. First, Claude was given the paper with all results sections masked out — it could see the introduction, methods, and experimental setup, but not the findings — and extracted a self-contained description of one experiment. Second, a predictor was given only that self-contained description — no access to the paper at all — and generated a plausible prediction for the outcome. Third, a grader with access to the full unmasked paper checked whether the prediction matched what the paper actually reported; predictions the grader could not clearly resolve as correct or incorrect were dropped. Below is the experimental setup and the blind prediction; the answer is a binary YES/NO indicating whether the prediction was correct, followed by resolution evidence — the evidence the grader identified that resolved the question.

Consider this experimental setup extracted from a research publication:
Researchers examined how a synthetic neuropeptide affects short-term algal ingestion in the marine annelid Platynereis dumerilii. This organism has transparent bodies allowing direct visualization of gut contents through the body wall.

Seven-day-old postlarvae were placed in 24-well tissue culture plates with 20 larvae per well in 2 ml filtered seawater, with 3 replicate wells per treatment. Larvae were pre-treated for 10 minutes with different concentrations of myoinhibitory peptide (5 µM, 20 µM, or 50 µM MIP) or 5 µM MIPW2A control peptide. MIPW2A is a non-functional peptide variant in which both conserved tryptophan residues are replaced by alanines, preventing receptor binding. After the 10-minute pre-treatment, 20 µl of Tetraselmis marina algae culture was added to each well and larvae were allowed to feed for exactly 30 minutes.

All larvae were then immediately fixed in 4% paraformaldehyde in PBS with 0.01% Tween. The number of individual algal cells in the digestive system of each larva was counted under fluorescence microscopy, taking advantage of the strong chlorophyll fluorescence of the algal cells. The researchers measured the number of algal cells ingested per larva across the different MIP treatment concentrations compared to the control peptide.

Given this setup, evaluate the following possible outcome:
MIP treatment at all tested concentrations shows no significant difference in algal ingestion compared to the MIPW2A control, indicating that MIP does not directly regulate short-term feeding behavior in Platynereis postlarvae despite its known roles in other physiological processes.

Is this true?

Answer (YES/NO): NO